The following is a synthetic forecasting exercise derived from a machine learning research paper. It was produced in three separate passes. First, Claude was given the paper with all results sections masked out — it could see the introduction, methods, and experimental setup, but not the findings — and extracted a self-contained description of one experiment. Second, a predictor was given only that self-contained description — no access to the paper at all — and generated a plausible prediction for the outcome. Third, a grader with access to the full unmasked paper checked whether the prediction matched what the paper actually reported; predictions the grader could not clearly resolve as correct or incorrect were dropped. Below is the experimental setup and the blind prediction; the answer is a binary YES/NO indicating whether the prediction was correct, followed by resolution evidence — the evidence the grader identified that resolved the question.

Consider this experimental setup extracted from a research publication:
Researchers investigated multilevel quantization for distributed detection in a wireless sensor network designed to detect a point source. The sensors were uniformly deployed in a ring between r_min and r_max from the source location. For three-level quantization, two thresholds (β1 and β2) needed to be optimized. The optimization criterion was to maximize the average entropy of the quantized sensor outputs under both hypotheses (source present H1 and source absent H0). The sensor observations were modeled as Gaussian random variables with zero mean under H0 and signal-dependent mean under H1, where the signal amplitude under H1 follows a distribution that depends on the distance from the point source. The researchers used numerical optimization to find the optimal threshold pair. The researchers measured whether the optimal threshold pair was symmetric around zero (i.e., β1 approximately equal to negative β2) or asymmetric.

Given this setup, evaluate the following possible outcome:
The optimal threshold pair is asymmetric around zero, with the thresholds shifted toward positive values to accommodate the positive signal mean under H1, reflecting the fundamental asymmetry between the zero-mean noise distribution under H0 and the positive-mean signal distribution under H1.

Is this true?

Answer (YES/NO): YES